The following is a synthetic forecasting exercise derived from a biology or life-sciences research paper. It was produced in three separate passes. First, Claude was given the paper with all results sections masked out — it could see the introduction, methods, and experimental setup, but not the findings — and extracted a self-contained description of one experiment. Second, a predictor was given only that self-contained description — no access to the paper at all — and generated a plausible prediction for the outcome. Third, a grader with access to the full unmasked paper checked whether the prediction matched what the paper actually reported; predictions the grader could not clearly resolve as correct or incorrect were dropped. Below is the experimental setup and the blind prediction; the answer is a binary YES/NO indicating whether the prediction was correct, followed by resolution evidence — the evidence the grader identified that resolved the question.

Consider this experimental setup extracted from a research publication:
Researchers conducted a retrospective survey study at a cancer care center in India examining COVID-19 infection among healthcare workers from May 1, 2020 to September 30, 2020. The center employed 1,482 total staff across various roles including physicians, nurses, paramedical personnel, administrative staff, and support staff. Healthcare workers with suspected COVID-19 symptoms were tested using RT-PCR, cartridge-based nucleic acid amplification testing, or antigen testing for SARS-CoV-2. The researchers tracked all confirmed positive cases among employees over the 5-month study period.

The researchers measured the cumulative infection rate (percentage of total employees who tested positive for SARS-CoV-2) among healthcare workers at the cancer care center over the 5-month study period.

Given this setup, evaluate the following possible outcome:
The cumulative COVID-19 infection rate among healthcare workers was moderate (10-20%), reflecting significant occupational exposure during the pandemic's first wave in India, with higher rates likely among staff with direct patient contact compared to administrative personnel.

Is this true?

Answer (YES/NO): YES